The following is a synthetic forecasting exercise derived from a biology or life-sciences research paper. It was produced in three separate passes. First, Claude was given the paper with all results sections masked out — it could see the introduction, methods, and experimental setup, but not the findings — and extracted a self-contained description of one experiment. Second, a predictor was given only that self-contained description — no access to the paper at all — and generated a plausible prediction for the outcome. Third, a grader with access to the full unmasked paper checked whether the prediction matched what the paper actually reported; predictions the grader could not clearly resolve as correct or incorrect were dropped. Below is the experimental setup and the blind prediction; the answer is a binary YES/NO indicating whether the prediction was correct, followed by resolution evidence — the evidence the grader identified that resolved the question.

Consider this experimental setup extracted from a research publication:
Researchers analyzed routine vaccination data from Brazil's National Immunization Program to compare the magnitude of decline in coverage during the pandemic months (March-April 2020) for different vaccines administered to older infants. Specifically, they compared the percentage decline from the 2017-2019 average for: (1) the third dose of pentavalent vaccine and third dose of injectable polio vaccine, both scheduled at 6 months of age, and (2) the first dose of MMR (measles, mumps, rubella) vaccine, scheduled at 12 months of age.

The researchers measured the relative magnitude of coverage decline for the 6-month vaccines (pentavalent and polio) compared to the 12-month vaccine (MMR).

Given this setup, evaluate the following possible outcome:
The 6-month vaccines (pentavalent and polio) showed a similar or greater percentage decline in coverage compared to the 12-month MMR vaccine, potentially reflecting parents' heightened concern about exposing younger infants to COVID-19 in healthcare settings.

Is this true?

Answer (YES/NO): NO